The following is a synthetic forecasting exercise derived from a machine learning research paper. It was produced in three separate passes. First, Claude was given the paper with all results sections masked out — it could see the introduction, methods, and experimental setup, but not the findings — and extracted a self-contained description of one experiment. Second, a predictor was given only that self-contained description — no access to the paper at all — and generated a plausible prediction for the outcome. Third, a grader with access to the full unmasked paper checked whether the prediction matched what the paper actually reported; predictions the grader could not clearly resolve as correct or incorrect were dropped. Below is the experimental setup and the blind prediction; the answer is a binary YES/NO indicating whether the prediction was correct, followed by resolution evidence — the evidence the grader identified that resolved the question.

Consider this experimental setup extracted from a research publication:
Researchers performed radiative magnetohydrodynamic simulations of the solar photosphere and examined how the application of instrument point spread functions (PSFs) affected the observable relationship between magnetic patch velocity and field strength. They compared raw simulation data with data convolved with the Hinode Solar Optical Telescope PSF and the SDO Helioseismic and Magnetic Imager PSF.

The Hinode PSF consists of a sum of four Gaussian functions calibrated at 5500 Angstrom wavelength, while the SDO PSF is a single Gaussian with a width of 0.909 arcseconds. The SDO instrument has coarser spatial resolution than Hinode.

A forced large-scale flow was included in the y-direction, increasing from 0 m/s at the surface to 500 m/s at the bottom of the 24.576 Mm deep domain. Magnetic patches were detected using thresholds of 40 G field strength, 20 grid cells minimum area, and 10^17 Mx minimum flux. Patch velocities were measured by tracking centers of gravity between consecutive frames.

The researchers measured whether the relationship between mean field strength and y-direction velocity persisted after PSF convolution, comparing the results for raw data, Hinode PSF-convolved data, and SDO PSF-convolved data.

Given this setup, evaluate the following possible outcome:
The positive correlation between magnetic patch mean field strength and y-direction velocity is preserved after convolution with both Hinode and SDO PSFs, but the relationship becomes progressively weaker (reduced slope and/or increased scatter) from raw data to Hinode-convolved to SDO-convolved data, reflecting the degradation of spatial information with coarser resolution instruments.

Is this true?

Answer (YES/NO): YES